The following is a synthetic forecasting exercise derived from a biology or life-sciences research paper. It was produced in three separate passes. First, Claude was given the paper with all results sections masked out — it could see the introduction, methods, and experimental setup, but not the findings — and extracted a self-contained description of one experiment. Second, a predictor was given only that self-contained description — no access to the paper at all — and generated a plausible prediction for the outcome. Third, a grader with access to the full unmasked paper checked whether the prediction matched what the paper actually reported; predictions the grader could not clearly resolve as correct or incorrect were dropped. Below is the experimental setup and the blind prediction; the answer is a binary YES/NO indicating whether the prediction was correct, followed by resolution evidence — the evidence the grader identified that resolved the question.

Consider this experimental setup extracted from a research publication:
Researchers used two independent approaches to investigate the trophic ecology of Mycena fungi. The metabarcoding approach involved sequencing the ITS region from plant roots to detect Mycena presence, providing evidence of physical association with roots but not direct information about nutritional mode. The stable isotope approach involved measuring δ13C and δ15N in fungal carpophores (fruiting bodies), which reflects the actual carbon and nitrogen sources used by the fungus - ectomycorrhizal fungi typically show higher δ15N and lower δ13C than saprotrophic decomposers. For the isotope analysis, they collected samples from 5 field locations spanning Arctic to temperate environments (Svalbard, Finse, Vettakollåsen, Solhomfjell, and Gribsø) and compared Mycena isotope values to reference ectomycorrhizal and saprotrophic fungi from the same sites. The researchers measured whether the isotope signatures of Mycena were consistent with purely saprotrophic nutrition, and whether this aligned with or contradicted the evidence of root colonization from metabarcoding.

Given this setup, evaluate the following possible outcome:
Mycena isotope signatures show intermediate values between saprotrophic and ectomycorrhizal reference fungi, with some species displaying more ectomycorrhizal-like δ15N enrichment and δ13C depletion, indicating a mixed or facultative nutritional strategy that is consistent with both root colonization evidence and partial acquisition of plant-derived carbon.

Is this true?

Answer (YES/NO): NO